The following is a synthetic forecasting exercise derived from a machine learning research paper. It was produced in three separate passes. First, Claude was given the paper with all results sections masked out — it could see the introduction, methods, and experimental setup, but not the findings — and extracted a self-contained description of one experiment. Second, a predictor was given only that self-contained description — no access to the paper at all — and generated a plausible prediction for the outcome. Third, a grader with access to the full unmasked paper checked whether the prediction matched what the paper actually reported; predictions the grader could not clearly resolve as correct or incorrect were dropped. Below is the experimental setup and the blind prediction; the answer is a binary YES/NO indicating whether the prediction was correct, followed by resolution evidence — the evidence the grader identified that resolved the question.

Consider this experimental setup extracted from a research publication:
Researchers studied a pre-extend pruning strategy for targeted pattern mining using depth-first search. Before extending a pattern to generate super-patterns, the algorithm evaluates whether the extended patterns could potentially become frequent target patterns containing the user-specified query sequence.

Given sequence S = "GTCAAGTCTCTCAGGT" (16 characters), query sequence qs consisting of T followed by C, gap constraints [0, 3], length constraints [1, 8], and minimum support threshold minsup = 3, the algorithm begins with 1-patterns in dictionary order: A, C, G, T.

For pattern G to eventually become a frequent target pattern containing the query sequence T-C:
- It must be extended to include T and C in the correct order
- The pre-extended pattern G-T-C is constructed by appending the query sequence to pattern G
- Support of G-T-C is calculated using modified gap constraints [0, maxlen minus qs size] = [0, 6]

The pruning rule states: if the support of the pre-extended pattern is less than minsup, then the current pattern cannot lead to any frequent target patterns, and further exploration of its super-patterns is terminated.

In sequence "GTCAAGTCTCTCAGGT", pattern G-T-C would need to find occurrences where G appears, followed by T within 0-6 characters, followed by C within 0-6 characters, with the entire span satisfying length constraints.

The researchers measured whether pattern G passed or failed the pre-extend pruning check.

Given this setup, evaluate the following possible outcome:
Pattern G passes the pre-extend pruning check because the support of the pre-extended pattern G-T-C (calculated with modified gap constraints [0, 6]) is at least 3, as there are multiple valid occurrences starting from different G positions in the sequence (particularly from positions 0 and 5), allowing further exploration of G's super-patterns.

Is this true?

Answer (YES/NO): NO